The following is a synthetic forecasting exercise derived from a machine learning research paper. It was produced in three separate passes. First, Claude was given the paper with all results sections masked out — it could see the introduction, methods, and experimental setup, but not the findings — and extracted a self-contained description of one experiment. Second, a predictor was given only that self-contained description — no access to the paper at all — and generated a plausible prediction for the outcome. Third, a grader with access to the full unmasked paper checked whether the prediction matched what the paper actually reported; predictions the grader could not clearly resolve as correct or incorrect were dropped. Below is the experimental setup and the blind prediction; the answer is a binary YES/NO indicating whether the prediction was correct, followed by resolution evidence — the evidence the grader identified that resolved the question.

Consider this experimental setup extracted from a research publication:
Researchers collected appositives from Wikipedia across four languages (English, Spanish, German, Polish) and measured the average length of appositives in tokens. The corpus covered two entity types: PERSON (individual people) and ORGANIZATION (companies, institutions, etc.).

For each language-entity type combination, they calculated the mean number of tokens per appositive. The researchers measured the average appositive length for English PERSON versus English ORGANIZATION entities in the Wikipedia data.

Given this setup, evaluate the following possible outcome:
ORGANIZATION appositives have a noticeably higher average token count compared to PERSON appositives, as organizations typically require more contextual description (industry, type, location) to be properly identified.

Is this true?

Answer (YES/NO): NO